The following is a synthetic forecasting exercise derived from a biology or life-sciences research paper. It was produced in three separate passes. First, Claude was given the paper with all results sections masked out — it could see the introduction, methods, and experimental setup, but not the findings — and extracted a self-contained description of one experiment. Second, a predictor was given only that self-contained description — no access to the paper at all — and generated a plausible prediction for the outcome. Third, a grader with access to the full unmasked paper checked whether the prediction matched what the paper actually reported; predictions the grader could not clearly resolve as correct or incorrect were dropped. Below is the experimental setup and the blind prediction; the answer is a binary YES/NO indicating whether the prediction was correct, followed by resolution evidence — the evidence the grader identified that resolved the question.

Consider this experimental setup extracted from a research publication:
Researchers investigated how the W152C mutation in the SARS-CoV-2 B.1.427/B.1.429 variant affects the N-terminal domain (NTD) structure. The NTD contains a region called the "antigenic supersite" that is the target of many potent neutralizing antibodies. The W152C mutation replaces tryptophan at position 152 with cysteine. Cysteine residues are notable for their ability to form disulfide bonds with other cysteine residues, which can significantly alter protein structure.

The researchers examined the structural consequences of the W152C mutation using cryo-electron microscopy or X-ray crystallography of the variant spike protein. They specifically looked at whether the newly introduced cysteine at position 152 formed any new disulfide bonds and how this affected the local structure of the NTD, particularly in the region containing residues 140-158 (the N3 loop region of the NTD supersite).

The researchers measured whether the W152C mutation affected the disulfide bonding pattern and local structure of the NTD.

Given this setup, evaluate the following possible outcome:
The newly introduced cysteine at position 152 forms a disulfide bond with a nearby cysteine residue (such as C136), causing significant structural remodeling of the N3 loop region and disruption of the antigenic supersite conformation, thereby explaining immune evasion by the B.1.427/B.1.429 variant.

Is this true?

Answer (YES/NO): YES